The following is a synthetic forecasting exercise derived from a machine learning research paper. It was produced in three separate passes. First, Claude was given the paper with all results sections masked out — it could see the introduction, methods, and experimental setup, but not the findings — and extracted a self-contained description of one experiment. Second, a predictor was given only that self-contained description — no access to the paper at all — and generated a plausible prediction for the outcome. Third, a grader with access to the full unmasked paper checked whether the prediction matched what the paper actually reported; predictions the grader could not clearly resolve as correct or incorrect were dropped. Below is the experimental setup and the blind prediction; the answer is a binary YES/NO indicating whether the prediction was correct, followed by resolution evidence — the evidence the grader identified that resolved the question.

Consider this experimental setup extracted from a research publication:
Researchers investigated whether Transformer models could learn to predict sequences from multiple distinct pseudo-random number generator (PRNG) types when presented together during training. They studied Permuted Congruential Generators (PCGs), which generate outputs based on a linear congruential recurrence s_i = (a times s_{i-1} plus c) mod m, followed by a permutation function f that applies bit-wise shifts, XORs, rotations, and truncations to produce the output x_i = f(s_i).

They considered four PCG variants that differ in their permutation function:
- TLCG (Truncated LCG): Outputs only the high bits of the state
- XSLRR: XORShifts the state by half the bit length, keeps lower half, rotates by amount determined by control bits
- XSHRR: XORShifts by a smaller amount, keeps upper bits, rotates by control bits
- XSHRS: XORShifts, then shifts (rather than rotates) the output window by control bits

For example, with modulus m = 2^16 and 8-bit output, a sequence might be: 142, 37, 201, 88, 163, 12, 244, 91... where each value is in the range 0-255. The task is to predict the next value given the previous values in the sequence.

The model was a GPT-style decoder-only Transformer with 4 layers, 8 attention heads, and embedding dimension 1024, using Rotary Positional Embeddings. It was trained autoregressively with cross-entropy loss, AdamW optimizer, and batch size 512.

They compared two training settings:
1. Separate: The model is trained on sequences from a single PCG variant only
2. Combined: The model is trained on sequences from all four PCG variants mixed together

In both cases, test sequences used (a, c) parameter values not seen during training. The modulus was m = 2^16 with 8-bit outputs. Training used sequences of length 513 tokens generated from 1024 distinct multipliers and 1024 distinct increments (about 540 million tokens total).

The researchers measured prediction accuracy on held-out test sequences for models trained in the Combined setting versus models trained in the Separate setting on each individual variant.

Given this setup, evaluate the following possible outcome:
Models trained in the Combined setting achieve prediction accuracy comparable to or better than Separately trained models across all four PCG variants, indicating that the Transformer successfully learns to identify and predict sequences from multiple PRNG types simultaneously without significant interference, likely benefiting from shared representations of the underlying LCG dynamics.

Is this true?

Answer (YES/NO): NO